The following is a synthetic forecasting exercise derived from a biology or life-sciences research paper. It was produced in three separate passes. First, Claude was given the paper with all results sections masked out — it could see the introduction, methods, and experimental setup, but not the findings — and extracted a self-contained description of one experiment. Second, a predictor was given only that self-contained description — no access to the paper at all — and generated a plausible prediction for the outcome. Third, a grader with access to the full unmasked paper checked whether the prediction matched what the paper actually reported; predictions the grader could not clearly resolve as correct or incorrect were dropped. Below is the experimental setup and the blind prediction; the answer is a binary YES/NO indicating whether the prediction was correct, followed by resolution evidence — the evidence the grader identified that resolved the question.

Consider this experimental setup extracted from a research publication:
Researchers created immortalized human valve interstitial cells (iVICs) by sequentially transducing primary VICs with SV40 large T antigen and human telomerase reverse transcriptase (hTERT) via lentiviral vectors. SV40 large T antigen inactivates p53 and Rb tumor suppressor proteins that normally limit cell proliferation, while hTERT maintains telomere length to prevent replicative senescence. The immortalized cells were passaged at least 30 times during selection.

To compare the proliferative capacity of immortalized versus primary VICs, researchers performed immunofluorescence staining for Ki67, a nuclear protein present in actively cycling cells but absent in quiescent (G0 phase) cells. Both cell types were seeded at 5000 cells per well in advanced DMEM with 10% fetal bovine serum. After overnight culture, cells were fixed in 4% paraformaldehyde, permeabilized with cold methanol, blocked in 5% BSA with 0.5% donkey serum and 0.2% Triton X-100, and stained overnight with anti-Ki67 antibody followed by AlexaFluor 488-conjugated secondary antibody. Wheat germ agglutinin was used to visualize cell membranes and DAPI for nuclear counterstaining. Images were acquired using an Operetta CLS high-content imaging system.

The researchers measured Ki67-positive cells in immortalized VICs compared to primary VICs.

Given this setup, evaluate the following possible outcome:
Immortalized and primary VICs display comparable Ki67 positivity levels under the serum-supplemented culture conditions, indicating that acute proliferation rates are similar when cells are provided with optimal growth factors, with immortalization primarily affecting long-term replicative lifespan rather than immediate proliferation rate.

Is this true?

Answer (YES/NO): YES